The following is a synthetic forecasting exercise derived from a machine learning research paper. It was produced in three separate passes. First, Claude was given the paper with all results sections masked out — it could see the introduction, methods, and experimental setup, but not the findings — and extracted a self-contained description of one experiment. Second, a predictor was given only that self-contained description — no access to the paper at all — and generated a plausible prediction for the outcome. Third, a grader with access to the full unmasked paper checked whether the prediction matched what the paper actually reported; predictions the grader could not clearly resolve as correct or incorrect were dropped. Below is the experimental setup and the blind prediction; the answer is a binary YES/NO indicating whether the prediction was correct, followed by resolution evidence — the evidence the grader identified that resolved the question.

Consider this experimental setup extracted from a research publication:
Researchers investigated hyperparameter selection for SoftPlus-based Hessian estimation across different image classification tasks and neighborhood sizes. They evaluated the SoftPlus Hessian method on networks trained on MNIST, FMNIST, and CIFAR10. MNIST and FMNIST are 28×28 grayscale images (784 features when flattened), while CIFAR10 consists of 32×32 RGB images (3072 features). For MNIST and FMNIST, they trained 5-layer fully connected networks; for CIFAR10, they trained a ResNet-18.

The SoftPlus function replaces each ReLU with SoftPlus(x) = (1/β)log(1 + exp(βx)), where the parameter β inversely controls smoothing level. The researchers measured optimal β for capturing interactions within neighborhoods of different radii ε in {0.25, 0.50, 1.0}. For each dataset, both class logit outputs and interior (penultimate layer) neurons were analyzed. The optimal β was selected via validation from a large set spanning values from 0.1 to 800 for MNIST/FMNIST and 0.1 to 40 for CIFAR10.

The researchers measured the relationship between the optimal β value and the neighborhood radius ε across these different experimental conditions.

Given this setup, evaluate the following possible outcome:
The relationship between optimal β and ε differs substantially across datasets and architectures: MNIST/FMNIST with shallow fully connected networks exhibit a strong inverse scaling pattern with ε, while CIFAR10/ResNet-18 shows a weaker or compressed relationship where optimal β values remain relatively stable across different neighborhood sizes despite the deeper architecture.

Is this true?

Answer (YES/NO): NO